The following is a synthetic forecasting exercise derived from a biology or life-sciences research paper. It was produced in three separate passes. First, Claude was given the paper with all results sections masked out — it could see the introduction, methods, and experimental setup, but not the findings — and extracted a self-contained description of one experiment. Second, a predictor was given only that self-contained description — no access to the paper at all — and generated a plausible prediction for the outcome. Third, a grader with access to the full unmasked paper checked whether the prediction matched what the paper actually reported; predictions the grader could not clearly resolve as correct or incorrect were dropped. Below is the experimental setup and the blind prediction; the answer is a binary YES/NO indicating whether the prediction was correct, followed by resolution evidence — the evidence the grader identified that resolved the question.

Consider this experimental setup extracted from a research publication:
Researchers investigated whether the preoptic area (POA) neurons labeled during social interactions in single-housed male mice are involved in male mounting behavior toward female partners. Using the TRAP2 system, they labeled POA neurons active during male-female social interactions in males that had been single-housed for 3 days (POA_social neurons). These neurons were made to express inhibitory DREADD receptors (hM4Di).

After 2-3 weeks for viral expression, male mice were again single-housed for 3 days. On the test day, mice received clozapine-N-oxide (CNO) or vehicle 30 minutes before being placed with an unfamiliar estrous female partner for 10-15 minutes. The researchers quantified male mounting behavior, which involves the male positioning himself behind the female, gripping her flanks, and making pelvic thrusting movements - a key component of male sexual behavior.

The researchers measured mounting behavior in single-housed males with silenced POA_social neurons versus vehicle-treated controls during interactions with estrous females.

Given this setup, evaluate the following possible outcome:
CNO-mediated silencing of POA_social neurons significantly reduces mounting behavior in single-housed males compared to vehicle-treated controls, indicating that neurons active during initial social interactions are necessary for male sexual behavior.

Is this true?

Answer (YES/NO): YES